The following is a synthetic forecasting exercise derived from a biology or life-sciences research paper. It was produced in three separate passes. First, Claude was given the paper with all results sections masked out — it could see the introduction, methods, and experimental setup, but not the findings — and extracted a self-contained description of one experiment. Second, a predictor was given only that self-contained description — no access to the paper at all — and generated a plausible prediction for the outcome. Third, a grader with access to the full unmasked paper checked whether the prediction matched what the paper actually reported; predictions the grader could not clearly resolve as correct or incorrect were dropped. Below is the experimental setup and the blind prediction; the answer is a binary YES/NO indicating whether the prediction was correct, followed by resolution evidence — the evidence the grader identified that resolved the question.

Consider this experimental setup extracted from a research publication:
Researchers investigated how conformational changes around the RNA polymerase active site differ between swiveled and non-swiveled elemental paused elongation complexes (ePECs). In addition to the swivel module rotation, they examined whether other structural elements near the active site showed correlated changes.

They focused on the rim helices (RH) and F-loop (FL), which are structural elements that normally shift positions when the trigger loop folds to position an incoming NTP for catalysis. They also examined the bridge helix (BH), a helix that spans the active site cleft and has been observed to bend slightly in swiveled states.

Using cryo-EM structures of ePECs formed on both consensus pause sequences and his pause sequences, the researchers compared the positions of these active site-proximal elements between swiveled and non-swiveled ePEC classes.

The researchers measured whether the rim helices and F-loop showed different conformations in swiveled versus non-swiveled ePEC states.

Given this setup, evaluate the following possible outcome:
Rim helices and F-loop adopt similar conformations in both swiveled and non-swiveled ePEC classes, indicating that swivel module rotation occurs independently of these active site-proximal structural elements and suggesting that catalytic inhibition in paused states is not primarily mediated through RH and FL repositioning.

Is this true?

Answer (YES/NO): NO